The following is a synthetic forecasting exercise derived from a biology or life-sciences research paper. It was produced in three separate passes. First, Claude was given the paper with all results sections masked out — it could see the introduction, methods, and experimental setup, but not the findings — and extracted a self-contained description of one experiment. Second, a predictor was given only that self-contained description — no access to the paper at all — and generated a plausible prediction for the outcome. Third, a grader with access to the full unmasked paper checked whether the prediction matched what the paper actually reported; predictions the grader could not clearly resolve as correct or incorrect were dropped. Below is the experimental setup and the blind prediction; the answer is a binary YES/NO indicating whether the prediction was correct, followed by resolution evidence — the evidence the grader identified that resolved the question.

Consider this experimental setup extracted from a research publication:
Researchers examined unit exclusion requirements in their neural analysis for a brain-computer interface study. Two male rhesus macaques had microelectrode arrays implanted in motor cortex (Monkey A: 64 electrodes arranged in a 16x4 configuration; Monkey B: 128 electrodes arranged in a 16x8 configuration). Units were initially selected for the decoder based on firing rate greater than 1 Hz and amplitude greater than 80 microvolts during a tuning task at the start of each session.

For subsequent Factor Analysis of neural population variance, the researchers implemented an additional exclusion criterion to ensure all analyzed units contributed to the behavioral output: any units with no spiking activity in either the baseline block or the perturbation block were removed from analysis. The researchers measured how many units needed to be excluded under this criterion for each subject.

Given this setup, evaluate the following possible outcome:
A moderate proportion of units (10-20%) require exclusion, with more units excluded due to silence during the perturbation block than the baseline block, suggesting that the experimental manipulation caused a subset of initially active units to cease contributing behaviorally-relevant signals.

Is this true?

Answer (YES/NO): NO